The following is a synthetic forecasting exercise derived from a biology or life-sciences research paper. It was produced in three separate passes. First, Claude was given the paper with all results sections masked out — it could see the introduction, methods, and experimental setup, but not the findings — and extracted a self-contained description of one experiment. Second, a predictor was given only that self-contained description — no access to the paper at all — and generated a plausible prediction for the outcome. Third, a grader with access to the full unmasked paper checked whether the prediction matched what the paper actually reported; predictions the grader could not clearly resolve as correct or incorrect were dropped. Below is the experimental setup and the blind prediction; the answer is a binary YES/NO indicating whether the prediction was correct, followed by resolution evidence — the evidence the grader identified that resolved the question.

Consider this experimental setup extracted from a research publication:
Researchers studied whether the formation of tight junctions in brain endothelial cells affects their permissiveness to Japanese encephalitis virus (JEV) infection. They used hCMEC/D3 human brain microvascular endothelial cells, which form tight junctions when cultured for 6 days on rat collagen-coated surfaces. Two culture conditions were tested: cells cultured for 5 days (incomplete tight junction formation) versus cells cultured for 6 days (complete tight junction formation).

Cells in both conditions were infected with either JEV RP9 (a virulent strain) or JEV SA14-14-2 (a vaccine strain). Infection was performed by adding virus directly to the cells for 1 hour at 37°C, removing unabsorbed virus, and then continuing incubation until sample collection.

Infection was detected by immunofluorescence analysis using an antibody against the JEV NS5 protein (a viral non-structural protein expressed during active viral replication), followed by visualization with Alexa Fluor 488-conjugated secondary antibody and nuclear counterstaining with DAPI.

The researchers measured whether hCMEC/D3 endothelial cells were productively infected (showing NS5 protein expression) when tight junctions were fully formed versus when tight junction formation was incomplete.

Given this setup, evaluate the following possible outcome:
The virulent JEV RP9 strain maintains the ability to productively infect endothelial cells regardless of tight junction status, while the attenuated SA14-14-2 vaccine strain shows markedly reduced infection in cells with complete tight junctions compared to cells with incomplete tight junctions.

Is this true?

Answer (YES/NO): NO